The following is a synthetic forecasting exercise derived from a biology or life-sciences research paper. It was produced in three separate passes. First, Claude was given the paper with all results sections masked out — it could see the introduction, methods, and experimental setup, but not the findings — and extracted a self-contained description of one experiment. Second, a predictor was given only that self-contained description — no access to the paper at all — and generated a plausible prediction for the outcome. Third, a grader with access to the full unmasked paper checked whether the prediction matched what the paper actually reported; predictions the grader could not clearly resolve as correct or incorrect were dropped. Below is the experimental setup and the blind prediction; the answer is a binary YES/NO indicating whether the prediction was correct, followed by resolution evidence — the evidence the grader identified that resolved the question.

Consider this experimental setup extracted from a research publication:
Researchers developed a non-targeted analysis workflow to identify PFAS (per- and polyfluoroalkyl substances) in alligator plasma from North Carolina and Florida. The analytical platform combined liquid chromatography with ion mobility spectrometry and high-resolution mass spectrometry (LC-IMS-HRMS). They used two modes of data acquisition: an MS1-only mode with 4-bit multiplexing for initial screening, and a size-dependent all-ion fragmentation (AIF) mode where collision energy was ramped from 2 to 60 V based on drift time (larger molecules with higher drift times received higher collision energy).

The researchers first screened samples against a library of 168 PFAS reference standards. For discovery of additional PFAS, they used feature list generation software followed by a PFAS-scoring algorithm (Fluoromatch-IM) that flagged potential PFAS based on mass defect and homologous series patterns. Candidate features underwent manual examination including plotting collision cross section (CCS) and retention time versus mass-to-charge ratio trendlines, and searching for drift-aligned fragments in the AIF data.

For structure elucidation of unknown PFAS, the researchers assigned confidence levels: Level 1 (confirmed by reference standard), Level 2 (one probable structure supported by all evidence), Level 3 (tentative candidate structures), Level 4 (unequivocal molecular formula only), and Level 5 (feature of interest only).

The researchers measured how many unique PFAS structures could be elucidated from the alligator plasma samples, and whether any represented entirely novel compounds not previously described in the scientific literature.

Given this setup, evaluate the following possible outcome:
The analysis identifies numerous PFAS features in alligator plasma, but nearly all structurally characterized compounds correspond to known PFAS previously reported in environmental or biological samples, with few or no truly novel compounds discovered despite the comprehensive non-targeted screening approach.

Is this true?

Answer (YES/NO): NO